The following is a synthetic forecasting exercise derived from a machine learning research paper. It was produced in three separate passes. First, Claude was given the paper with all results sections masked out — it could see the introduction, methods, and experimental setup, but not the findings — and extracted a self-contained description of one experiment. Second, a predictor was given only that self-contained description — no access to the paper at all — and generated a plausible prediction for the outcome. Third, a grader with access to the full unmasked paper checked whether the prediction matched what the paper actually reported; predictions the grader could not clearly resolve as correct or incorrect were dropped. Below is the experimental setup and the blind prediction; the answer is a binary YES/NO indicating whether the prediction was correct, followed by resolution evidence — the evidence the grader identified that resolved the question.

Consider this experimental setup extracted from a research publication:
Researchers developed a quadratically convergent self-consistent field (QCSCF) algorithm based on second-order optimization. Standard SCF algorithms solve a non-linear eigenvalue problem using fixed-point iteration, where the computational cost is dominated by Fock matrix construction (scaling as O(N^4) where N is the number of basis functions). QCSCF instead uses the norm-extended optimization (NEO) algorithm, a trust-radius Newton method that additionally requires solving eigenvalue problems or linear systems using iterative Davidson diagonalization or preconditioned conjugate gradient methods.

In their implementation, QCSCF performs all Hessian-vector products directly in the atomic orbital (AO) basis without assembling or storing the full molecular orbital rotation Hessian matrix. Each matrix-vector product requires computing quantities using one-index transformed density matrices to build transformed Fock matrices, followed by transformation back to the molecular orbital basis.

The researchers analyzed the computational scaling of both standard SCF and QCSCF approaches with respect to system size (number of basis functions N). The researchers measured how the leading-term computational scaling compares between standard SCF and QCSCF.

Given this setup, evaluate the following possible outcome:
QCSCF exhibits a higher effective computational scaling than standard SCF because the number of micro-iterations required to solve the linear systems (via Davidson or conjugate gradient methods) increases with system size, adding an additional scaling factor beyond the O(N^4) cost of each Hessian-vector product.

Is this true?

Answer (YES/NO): NO